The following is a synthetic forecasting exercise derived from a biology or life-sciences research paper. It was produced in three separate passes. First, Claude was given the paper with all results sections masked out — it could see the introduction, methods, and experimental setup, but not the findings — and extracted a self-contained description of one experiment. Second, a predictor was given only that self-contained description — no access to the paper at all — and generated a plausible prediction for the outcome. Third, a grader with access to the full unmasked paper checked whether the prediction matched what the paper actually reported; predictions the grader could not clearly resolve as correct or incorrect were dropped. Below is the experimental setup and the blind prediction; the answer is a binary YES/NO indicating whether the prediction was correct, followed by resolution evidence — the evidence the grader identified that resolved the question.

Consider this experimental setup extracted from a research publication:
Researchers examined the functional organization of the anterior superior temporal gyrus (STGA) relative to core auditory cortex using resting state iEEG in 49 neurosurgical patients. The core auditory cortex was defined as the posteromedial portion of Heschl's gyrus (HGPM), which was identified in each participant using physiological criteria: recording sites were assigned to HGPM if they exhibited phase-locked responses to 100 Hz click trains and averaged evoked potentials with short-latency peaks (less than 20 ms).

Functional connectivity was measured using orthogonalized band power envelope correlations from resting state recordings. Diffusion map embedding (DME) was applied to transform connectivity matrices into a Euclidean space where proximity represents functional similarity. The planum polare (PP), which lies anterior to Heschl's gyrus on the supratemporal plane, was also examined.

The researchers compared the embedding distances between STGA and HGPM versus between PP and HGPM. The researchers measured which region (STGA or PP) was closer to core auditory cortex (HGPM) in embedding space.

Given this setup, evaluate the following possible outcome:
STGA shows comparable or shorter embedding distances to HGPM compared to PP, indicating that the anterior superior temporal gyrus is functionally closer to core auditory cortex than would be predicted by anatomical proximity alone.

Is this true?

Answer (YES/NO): YES